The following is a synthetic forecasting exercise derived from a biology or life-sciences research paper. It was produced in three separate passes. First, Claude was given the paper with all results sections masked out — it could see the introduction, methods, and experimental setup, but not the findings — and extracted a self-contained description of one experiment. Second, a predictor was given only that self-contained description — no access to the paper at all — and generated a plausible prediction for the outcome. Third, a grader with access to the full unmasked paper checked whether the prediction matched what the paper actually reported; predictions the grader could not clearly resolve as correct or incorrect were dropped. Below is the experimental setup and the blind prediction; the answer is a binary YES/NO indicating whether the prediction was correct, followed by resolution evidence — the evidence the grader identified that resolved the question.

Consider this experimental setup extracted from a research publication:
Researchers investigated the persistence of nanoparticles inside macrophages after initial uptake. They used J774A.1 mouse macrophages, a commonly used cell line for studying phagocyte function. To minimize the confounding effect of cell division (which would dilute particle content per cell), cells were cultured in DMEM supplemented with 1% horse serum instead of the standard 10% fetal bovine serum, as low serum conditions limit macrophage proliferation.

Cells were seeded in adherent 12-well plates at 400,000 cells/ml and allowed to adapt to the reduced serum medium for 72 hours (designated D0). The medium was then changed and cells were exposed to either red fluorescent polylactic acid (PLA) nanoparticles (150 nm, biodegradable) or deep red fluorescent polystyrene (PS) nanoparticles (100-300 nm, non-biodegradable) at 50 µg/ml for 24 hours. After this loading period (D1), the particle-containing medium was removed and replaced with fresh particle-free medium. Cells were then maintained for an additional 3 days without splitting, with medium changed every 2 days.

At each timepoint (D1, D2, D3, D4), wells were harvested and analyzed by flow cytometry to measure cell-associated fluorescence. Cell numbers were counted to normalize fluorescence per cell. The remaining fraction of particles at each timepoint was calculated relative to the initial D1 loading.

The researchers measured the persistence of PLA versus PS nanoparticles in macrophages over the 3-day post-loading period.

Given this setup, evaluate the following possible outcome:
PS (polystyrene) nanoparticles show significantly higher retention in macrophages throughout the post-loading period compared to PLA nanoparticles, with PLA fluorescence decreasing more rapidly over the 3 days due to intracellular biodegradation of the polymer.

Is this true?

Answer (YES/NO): YES